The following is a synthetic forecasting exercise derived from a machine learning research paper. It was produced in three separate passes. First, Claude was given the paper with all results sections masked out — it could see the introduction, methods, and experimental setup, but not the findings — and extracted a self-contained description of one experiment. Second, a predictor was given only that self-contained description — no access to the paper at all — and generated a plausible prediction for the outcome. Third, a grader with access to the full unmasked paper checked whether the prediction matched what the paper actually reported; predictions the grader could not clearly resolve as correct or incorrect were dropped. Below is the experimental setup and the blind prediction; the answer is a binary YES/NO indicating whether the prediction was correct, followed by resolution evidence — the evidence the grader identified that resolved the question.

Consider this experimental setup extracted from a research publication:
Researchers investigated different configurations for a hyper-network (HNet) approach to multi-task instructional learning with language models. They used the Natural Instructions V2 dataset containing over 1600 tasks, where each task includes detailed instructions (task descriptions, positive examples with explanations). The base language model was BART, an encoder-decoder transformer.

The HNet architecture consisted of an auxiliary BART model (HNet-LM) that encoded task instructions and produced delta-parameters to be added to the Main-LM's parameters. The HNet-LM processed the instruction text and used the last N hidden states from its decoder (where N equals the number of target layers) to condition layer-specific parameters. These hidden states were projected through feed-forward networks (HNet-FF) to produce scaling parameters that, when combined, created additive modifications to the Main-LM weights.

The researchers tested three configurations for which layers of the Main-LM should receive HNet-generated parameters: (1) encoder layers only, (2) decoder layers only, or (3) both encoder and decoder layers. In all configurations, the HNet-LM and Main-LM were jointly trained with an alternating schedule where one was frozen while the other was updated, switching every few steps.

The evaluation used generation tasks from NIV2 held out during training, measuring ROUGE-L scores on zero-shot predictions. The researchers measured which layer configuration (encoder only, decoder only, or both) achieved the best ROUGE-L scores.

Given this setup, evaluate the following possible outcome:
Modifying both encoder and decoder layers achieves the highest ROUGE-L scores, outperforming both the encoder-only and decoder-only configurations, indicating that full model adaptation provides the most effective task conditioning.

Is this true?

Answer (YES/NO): NO